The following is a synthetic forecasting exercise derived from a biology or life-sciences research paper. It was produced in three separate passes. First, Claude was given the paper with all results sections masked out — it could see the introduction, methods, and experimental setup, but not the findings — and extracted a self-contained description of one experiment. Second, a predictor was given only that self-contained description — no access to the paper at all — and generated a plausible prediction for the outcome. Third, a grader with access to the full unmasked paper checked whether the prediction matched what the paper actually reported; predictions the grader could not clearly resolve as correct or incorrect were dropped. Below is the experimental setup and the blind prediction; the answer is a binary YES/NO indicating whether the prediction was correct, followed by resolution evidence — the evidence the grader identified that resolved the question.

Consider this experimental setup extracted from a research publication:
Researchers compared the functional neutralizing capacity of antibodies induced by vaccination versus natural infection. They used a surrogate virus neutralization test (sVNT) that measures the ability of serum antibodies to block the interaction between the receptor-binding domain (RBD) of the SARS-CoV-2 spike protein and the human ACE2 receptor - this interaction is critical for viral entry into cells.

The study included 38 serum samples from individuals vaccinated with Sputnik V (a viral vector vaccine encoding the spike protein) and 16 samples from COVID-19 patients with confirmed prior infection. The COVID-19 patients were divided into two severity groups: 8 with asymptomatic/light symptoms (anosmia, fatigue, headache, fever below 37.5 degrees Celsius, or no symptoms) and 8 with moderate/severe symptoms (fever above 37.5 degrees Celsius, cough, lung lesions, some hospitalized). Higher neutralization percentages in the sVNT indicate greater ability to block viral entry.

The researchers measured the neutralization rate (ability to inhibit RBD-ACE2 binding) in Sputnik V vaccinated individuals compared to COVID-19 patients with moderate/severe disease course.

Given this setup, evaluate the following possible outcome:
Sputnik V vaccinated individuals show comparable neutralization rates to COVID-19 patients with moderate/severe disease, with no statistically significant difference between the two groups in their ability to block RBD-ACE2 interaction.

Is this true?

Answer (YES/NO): YES